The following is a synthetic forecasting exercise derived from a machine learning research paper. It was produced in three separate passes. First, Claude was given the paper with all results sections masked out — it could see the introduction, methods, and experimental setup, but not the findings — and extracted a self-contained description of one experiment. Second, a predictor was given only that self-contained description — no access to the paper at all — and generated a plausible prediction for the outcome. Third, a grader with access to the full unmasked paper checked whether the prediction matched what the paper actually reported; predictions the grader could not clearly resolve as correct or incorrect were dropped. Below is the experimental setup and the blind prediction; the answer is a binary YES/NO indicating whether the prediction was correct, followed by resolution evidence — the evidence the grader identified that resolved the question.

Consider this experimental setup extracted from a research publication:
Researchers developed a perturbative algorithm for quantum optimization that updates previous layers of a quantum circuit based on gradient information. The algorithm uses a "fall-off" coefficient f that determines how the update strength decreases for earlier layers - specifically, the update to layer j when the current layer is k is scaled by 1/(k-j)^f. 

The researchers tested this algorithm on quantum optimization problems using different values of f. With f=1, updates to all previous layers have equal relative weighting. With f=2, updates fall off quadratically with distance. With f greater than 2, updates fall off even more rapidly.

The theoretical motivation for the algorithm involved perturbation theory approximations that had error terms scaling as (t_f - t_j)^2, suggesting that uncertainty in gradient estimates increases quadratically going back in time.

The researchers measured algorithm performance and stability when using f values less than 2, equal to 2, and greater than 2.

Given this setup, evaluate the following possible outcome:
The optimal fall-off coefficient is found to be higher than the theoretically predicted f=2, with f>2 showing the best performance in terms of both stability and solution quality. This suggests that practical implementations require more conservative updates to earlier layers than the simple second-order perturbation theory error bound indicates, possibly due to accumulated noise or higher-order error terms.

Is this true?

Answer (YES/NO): NO